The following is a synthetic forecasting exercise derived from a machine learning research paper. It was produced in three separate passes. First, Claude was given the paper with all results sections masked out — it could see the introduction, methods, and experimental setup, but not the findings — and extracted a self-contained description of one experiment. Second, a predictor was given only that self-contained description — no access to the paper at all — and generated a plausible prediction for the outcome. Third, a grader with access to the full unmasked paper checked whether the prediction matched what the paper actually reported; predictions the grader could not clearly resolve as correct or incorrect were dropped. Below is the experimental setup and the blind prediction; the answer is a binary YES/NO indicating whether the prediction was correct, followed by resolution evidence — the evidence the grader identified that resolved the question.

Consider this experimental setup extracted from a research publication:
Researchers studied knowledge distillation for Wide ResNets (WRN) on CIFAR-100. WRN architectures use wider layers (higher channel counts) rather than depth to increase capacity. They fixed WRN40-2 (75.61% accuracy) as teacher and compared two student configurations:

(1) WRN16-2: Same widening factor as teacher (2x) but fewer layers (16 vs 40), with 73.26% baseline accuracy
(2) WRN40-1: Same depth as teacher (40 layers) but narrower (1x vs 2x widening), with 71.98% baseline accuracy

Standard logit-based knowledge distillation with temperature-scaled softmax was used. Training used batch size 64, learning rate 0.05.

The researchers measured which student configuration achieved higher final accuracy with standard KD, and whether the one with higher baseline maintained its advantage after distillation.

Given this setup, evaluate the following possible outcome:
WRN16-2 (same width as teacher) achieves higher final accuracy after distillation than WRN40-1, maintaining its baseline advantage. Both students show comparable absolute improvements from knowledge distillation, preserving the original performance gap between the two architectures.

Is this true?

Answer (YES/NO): YES